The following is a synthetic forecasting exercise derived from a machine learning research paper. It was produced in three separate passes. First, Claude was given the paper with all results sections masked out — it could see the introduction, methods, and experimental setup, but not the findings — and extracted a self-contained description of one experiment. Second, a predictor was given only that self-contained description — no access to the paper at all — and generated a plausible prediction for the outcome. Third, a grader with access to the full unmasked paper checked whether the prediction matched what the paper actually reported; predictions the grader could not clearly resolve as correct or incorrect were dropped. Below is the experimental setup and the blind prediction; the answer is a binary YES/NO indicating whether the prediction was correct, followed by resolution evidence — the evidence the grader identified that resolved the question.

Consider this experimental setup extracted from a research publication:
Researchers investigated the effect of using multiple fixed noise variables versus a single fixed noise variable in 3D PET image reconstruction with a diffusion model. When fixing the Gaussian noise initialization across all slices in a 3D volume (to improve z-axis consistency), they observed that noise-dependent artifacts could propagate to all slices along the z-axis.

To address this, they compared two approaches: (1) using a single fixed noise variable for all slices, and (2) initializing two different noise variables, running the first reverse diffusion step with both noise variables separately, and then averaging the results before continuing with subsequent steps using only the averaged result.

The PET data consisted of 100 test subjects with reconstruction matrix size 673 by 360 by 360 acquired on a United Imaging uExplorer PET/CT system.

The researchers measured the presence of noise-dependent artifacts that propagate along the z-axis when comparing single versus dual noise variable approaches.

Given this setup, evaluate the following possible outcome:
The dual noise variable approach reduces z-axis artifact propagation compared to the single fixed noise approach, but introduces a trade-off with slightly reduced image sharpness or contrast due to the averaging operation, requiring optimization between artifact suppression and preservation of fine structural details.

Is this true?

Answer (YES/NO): NO